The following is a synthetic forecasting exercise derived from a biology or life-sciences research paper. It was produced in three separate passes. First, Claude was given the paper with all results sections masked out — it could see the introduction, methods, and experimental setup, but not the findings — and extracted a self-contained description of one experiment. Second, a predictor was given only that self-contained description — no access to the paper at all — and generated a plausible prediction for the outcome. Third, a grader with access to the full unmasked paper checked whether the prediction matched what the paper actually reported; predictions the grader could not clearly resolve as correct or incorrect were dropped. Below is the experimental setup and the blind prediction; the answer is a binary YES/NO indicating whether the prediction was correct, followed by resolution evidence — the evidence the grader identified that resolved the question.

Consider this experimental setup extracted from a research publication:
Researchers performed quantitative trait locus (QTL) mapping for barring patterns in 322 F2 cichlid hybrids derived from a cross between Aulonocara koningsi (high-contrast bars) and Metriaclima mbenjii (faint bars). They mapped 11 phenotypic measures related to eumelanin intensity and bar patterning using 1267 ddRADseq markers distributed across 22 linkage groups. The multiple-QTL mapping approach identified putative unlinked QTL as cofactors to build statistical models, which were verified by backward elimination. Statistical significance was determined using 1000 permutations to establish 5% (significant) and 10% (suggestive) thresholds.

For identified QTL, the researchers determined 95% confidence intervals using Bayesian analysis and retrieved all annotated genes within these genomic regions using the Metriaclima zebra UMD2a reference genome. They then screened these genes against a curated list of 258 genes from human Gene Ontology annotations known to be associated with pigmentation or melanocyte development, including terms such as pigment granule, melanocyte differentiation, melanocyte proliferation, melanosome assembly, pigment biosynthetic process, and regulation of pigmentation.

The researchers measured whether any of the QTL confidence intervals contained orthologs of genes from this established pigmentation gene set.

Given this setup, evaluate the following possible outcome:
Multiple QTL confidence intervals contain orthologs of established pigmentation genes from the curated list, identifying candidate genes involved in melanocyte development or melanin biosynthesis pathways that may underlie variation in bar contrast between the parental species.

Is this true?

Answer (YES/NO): YES